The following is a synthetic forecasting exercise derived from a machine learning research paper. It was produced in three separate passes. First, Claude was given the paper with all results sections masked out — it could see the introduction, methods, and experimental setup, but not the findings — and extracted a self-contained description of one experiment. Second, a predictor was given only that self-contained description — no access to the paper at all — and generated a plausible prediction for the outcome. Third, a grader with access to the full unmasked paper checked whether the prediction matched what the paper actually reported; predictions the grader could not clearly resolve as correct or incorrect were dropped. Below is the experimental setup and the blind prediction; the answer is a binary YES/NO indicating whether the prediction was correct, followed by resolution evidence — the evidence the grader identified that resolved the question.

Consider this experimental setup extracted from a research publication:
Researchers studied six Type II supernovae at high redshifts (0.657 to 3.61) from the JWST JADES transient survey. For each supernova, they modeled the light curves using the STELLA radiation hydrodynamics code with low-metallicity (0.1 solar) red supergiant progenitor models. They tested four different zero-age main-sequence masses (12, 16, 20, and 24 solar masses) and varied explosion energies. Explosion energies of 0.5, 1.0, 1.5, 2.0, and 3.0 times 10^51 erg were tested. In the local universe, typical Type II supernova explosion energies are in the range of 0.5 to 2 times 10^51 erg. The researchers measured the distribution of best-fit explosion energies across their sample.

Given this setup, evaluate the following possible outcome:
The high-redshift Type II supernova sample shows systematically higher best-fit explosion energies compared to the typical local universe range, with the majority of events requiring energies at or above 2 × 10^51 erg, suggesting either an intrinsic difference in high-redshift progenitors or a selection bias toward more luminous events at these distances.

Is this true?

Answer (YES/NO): NO